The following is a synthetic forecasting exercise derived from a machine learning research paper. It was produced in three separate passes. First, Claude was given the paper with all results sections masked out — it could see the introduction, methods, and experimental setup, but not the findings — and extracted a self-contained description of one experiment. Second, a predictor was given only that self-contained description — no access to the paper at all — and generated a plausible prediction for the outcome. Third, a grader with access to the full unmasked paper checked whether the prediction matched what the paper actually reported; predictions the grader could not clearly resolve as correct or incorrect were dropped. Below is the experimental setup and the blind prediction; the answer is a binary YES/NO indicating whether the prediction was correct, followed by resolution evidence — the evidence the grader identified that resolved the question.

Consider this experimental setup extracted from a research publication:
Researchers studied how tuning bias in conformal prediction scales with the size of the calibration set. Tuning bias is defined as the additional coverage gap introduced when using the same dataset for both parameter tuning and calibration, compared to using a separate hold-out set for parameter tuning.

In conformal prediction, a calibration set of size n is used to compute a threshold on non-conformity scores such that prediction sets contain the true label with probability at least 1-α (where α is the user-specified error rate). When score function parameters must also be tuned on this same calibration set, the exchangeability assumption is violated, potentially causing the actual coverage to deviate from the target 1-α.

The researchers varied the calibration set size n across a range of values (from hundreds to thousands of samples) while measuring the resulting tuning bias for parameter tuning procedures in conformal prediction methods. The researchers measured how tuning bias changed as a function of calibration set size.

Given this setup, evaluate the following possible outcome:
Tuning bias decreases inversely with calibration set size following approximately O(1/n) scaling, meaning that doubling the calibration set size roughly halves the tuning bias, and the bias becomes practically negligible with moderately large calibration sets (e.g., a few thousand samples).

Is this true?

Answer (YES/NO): NO